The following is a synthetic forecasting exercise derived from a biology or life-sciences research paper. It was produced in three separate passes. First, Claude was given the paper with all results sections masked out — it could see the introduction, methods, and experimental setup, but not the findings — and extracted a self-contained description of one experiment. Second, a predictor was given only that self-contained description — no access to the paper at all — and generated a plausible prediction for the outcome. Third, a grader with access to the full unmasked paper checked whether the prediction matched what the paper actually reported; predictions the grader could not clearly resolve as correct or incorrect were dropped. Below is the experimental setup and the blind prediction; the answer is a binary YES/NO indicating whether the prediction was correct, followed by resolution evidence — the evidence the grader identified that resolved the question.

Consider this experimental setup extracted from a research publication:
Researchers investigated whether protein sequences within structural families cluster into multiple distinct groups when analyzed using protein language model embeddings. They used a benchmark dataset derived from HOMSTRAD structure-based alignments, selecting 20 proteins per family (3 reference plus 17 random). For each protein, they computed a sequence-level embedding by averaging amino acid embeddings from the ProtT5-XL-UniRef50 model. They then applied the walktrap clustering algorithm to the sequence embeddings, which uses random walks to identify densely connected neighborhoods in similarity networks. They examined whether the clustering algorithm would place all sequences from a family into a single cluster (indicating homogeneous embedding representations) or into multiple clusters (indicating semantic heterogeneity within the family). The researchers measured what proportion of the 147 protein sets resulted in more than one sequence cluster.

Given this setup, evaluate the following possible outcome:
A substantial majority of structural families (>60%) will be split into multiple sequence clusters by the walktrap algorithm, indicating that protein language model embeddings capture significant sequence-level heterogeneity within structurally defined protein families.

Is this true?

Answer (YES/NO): NO